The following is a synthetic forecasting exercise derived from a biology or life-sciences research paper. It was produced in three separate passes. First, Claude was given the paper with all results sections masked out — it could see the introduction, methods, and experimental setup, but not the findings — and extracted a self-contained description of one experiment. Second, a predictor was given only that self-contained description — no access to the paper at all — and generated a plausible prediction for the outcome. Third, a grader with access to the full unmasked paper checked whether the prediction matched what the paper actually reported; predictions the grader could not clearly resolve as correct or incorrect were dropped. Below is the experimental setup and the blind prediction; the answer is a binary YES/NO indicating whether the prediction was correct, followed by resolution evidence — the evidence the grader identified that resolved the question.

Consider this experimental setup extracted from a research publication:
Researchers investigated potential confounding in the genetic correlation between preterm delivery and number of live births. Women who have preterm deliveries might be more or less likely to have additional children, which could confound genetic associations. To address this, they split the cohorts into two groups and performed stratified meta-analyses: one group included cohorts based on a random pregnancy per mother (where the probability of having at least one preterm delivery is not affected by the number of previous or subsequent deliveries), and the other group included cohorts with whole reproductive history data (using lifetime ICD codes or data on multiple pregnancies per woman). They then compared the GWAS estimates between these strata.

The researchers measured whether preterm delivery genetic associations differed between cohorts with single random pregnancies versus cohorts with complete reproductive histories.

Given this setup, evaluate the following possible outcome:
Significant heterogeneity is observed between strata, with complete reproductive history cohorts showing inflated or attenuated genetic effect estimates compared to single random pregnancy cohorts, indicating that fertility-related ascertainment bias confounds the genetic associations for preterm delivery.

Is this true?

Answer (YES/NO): NO